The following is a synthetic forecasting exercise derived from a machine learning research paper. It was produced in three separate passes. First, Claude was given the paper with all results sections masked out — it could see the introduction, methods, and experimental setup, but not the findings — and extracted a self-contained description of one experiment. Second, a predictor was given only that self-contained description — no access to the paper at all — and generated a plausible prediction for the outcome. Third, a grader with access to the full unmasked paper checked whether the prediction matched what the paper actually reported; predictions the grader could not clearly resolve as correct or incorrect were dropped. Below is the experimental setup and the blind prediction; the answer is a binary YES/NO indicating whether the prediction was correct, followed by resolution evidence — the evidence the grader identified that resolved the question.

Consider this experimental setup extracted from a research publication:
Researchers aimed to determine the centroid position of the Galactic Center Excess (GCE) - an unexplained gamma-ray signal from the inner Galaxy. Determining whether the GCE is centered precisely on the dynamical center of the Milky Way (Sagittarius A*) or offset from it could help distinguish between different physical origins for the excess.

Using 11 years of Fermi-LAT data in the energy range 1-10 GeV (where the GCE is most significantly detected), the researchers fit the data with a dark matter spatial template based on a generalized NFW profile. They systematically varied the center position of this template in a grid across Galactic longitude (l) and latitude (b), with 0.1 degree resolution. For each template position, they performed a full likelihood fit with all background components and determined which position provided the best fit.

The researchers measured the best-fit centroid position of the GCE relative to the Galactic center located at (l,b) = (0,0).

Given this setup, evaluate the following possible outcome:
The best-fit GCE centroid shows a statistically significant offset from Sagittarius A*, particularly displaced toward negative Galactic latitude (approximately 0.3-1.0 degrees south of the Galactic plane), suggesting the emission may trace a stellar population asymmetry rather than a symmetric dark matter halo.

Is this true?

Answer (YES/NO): NO